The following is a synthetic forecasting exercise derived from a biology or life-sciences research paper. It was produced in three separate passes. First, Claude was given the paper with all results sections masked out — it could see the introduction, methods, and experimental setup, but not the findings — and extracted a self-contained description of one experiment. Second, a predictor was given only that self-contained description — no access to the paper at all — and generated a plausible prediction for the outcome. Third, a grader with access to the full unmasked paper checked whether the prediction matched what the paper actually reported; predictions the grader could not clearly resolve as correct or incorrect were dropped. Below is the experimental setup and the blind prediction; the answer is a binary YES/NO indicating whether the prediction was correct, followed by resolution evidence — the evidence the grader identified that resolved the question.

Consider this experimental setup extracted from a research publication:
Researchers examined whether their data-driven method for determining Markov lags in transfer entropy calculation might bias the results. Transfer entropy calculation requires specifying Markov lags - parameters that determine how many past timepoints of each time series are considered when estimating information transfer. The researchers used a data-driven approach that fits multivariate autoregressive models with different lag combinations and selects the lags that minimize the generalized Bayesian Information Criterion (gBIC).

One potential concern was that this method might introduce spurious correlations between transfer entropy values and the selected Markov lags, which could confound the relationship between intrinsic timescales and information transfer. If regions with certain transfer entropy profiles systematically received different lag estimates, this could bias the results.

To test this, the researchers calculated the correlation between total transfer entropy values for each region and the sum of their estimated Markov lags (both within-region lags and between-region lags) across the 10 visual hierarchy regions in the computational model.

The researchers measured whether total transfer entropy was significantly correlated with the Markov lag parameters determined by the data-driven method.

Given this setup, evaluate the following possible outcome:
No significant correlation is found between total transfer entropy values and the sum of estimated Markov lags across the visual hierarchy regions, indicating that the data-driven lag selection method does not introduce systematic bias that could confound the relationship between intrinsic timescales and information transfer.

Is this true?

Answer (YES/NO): YES